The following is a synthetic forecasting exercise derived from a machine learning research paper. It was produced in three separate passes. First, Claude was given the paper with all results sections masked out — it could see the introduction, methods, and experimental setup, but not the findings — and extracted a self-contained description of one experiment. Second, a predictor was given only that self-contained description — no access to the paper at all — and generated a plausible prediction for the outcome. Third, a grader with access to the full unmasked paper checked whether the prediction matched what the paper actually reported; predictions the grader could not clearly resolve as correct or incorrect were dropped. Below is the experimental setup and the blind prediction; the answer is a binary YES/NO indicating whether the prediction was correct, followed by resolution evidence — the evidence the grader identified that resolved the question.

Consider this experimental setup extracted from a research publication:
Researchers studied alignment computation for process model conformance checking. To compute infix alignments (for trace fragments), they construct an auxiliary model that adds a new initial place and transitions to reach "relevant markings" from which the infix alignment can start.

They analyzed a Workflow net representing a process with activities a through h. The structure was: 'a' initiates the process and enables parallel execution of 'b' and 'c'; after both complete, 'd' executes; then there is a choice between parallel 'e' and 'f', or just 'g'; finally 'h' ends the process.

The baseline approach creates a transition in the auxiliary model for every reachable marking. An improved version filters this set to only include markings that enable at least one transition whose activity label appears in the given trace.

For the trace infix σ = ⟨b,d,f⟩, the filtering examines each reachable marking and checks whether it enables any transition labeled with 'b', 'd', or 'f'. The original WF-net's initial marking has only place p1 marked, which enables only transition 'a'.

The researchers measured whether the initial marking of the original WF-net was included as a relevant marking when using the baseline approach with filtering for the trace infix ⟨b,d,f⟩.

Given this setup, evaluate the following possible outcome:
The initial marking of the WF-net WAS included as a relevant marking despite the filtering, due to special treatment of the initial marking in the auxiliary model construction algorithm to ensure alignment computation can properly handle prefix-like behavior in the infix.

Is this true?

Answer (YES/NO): NO